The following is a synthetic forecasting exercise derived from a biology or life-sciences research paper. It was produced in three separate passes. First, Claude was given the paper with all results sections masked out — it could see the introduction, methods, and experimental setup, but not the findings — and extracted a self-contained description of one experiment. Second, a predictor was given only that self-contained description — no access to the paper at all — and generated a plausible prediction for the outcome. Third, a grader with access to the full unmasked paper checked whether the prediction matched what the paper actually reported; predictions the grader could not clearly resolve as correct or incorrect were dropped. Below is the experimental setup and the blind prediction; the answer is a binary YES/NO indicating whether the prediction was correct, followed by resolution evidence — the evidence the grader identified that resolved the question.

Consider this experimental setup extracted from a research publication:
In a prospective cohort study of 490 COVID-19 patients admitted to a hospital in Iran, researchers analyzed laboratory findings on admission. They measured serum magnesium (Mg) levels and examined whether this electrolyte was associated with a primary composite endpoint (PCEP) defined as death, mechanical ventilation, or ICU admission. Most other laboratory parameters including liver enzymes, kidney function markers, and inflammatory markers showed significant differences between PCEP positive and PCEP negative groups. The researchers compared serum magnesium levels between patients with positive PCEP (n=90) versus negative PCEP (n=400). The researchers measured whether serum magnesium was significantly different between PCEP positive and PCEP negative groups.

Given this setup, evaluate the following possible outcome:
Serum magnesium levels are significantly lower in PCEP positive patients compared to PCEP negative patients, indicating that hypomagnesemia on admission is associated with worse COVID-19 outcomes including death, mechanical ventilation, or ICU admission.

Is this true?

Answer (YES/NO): NO